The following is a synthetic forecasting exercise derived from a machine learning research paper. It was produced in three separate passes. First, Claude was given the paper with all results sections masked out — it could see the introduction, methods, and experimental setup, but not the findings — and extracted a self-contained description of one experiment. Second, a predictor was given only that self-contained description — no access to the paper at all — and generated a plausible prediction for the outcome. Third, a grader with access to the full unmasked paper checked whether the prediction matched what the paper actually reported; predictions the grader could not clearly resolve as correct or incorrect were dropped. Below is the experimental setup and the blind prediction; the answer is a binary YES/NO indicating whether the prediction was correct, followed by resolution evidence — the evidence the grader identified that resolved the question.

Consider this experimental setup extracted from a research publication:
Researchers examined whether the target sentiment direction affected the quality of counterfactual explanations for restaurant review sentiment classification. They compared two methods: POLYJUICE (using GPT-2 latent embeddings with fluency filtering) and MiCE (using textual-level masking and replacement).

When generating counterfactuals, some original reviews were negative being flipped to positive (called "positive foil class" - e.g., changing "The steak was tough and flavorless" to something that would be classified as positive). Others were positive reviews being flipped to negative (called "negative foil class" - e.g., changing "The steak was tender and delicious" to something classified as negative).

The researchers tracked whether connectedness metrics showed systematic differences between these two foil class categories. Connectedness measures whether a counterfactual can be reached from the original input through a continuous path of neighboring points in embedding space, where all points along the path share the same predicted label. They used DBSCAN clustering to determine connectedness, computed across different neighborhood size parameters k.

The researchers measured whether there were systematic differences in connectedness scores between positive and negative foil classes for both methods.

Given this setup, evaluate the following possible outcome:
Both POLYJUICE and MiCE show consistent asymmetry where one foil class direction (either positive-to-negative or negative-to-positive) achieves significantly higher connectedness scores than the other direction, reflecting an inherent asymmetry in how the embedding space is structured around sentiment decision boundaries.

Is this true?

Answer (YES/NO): NO